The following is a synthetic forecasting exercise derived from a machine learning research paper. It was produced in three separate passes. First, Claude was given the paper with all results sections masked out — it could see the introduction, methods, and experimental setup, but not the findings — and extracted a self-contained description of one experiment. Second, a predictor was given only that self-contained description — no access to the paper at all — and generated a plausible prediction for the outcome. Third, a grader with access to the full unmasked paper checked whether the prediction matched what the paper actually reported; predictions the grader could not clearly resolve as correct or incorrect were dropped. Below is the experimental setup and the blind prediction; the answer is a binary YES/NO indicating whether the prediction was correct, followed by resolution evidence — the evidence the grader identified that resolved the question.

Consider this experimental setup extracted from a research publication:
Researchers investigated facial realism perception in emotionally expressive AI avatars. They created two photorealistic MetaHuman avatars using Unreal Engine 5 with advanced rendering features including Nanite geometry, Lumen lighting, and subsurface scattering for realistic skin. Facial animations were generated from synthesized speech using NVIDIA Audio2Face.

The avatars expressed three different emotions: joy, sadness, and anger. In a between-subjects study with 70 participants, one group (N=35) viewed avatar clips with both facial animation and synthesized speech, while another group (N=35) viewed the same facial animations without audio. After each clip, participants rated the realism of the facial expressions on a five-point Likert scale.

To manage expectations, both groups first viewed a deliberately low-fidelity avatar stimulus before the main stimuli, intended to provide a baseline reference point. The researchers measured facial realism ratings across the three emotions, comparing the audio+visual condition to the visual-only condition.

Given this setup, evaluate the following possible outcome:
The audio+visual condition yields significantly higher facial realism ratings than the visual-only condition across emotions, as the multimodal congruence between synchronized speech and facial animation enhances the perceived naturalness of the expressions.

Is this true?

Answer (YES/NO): NO